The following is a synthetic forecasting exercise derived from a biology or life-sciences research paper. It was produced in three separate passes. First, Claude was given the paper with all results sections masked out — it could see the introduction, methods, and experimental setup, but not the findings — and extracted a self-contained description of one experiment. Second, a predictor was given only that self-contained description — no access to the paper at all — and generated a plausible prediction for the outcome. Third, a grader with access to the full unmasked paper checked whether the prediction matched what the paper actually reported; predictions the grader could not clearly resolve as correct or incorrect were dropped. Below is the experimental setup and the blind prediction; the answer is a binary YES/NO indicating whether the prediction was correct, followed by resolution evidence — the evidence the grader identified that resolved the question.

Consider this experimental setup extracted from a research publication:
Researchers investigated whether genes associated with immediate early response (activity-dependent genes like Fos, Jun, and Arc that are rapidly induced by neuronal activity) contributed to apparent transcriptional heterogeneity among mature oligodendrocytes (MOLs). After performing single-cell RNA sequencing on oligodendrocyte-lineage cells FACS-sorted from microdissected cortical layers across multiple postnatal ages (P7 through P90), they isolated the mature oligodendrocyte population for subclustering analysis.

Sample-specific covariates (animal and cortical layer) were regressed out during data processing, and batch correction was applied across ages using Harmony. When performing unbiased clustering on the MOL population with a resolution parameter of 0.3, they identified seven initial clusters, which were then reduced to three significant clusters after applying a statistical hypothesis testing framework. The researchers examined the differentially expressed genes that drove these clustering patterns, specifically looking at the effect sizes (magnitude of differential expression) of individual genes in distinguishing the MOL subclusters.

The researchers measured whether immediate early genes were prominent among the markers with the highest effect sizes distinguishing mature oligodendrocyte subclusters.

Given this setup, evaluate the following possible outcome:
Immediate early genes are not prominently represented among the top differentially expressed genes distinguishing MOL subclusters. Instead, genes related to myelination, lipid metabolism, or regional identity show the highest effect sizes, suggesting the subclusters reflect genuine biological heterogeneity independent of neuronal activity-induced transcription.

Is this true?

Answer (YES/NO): NO